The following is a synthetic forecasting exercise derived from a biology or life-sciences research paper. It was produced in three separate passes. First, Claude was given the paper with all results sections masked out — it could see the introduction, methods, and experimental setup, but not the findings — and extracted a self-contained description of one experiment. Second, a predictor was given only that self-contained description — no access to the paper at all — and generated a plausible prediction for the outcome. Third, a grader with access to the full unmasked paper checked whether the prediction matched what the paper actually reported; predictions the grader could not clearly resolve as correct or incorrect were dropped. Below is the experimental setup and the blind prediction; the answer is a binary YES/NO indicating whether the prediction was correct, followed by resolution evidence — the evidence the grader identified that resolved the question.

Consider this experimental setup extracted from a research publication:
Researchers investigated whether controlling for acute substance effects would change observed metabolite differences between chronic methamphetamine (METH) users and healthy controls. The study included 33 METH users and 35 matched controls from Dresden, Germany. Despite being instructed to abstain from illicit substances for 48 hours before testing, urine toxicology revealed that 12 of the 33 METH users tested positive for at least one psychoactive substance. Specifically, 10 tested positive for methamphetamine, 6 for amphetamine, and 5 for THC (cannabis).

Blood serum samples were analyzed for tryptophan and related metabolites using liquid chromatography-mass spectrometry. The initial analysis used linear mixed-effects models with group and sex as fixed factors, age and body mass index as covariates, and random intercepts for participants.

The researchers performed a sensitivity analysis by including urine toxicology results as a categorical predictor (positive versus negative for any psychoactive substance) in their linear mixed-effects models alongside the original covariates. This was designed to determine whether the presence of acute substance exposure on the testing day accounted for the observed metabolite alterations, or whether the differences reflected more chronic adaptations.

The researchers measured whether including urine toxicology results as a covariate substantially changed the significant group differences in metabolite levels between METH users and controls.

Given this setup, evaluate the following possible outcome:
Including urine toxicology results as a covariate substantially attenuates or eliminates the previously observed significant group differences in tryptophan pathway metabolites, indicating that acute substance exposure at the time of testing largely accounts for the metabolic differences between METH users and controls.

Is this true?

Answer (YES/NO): NO